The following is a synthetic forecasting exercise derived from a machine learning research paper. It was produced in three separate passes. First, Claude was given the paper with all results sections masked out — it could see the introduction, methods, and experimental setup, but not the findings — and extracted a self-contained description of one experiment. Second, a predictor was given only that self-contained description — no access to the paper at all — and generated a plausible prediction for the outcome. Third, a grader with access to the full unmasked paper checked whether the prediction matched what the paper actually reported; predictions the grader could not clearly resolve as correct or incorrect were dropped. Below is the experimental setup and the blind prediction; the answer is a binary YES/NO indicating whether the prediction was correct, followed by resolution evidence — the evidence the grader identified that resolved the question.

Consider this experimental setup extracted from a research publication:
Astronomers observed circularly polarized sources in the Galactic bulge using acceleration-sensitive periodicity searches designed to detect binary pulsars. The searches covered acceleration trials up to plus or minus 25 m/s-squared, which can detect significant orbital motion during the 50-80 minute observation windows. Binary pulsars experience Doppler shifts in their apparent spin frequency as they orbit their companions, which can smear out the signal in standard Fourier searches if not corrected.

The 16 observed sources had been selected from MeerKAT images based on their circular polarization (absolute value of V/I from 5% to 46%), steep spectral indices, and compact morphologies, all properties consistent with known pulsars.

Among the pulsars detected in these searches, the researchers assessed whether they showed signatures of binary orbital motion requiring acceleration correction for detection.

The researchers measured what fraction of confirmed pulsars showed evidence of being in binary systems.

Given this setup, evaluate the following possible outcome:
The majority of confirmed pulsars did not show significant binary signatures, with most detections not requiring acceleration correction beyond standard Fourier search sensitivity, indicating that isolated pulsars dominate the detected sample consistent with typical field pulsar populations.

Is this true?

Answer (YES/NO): NO